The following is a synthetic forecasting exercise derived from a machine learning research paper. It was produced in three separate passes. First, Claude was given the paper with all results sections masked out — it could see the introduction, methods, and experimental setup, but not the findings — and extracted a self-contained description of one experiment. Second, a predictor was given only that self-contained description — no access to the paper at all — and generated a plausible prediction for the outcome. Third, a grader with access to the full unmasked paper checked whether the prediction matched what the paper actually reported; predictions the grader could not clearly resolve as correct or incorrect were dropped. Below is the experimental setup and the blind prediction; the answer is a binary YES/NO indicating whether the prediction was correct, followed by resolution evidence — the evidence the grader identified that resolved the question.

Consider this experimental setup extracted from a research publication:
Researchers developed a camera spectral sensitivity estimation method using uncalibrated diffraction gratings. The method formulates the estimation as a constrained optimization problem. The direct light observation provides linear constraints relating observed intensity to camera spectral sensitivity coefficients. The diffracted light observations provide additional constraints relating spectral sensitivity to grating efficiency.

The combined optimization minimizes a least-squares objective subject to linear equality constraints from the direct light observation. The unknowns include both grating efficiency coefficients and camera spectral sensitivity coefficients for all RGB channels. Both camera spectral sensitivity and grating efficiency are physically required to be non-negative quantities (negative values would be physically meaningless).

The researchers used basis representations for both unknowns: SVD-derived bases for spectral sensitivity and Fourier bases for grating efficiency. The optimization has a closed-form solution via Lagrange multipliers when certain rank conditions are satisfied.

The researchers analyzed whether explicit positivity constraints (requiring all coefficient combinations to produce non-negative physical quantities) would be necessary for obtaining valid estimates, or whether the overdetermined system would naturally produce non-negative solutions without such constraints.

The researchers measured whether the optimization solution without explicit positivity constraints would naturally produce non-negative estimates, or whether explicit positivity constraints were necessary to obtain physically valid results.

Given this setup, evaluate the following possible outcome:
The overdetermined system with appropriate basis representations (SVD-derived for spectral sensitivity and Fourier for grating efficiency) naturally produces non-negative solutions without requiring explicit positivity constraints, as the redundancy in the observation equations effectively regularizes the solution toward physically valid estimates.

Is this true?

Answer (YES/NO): YES